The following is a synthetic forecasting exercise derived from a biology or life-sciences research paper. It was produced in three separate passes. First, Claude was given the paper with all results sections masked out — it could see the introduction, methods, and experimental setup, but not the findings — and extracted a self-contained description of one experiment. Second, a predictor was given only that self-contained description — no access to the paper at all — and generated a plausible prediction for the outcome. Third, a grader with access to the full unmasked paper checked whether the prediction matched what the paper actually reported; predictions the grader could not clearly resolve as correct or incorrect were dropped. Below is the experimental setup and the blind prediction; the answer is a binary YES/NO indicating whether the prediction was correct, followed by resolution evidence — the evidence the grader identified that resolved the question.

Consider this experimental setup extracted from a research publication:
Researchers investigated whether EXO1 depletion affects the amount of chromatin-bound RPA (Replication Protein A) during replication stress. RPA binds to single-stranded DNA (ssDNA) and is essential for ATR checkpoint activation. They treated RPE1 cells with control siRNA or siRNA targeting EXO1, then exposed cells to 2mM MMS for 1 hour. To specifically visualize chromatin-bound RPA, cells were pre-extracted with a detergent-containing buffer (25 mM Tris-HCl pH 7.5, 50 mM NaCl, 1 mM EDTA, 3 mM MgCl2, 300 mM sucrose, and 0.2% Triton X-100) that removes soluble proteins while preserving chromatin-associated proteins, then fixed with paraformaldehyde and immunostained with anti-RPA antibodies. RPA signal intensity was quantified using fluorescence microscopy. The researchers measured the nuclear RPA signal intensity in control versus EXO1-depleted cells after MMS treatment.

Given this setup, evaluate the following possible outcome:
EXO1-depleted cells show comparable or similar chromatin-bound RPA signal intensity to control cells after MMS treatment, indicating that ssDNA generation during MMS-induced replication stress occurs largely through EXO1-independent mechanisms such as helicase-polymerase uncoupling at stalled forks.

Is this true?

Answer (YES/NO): NO